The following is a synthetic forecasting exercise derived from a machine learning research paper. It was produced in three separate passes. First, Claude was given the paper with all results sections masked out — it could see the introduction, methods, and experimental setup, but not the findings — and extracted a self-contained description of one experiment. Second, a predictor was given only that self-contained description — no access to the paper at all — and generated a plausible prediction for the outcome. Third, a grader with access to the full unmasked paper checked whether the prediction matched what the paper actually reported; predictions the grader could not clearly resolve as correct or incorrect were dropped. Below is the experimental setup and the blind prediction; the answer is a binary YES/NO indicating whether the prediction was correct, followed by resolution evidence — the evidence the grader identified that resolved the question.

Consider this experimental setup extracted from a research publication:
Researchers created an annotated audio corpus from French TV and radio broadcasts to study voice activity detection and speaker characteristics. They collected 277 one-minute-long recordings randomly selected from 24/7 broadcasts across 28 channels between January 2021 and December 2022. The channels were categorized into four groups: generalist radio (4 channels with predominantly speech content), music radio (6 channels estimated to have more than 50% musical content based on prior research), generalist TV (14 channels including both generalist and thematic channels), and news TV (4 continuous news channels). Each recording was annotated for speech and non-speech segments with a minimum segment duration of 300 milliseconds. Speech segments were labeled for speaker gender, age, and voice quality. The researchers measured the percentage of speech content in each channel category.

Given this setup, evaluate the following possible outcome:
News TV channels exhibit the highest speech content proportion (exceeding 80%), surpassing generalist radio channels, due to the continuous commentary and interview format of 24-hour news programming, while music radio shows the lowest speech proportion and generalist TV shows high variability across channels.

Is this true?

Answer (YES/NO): NO